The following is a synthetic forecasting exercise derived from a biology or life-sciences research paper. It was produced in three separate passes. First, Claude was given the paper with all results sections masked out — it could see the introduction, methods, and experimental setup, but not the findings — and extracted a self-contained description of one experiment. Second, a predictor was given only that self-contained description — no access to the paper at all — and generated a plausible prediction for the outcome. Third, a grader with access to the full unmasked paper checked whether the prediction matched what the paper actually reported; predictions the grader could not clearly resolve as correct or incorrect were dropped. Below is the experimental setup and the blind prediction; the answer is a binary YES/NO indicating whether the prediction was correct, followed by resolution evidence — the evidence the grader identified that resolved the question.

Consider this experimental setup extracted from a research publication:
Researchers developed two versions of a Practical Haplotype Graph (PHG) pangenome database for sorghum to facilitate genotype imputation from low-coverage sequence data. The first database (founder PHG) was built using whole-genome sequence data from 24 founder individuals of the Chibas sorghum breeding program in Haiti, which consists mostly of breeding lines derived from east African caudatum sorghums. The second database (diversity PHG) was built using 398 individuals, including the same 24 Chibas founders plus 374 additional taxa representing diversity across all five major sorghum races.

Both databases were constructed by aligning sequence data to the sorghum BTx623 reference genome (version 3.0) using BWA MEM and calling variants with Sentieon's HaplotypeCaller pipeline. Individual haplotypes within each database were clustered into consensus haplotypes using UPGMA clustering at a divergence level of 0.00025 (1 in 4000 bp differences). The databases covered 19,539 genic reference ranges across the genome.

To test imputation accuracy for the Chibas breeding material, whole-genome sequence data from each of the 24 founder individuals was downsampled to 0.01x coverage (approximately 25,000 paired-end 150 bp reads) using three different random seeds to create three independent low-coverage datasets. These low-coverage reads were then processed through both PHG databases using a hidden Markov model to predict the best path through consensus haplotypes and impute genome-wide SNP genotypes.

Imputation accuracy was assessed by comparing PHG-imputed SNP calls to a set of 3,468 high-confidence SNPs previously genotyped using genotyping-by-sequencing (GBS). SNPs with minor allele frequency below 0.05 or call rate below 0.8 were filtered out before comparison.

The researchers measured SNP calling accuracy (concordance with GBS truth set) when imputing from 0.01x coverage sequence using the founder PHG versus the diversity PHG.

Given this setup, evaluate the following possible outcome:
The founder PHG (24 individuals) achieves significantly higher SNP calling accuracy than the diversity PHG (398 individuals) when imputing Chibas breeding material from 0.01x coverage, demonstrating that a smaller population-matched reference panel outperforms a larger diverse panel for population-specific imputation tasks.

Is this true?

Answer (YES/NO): YES